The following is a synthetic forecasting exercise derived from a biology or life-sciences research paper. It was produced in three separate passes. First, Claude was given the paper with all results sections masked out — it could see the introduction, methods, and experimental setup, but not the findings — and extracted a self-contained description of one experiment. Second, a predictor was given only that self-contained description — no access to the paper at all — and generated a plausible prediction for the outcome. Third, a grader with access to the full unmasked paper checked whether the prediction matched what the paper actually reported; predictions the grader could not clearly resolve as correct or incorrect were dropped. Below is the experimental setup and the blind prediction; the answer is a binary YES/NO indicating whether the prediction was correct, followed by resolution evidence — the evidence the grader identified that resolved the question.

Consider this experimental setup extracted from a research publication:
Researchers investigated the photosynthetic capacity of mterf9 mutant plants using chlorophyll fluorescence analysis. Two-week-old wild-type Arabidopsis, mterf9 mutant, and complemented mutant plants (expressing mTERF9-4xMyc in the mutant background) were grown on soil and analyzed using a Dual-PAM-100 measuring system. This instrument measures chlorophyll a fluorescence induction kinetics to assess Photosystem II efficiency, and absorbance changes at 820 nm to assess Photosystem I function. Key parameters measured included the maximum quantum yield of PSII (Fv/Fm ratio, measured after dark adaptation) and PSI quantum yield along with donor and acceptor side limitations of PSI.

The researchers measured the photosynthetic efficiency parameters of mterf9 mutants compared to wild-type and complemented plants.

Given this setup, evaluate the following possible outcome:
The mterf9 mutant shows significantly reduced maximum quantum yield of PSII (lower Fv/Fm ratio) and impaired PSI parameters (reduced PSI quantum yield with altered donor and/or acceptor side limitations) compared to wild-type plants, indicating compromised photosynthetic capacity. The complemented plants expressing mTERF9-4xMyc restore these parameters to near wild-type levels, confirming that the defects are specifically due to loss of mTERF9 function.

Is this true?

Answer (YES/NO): YES